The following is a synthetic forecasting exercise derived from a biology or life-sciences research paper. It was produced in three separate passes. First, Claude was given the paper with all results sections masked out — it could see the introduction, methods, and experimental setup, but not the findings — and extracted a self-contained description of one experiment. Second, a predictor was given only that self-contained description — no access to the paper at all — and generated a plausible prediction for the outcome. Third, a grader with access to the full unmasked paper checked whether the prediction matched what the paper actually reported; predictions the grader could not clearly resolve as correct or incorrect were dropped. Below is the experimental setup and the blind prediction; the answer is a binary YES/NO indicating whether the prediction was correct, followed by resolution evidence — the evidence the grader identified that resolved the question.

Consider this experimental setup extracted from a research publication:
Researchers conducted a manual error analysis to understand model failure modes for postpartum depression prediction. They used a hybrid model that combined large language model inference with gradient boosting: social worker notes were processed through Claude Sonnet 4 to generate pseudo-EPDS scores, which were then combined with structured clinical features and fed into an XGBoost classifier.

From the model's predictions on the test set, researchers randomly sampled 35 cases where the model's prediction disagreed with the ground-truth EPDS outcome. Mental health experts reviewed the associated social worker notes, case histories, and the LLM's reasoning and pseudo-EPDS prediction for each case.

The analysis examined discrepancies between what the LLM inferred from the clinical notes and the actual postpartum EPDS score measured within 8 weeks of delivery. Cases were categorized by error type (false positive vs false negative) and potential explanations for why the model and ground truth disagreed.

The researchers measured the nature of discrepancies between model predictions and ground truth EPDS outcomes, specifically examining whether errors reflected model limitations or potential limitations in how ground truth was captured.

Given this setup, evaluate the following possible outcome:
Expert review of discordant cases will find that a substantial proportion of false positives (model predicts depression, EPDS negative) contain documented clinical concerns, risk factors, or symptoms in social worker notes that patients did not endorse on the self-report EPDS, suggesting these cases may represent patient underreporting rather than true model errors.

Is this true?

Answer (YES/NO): YES